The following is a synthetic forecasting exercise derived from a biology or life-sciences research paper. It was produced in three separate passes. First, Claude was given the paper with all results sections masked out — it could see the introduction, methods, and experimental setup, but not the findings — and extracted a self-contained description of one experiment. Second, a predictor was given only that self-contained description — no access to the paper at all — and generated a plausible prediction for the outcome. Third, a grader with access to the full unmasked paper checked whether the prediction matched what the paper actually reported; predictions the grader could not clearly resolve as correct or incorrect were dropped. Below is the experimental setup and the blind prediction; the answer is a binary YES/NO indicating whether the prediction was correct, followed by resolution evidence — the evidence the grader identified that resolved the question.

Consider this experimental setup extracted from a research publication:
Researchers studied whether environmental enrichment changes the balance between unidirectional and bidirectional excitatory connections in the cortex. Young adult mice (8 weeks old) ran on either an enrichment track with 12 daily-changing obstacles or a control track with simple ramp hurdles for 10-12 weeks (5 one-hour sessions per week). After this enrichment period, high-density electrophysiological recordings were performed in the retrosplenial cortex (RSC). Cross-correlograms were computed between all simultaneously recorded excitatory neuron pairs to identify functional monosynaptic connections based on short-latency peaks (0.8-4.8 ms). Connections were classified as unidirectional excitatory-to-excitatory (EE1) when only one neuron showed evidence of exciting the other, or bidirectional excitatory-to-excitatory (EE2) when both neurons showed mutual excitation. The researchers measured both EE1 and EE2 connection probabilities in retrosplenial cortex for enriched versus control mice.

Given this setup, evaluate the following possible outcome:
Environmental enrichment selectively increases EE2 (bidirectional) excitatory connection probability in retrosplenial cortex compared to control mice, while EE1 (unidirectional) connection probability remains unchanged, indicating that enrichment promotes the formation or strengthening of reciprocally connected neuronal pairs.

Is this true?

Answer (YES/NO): NO